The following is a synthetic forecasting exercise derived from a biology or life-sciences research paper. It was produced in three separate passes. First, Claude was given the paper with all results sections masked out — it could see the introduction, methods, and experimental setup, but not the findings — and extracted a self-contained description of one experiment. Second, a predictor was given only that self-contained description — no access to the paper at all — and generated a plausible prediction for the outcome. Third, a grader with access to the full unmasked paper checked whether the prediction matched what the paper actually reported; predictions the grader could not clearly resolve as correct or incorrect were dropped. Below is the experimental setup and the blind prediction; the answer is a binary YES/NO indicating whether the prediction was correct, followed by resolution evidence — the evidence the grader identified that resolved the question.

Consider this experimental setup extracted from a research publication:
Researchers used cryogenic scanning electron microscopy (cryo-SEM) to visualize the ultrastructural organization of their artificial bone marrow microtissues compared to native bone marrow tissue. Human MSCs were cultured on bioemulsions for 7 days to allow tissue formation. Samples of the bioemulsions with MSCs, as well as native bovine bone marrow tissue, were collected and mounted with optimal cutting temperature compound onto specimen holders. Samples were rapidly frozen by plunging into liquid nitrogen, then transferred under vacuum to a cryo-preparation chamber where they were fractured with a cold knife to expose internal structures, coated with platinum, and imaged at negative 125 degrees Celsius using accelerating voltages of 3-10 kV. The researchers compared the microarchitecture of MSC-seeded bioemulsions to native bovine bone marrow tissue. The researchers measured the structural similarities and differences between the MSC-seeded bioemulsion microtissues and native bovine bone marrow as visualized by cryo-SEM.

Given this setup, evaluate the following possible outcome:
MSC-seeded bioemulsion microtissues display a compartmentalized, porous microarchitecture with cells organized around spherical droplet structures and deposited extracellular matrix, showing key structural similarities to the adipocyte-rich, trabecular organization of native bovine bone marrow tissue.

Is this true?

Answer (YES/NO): YES